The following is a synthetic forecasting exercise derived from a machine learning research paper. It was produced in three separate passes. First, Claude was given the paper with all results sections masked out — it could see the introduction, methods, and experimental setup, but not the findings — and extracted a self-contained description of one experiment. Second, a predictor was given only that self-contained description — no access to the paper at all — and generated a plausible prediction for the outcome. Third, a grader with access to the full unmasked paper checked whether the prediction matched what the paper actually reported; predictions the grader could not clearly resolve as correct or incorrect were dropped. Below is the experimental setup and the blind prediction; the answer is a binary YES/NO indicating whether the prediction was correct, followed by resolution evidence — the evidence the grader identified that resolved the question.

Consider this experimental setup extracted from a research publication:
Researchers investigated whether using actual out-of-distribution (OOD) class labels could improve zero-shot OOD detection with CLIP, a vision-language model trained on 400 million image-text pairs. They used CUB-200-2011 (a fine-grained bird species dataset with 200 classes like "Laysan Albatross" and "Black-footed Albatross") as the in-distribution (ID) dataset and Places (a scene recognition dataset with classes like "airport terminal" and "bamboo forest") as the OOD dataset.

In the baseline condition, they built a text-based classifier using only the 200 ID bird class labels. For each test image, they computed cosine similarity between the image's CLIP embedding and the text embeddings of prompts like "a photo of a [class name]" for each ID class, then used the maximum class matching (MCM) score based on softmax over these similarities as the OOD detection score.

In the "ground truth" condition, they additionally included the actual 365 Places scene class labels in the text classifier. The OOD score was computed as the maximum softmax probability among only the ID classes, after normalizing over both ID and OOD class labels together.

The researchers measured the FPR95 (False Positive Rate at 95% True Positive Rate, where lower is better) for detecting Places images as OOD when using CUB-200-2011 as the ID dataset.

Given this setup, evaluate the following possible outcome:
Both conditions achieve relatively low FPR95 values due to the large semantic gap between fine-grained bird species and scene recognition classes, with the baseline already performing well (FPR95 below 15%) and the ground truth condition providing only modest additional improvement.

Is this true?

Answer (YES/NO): NO